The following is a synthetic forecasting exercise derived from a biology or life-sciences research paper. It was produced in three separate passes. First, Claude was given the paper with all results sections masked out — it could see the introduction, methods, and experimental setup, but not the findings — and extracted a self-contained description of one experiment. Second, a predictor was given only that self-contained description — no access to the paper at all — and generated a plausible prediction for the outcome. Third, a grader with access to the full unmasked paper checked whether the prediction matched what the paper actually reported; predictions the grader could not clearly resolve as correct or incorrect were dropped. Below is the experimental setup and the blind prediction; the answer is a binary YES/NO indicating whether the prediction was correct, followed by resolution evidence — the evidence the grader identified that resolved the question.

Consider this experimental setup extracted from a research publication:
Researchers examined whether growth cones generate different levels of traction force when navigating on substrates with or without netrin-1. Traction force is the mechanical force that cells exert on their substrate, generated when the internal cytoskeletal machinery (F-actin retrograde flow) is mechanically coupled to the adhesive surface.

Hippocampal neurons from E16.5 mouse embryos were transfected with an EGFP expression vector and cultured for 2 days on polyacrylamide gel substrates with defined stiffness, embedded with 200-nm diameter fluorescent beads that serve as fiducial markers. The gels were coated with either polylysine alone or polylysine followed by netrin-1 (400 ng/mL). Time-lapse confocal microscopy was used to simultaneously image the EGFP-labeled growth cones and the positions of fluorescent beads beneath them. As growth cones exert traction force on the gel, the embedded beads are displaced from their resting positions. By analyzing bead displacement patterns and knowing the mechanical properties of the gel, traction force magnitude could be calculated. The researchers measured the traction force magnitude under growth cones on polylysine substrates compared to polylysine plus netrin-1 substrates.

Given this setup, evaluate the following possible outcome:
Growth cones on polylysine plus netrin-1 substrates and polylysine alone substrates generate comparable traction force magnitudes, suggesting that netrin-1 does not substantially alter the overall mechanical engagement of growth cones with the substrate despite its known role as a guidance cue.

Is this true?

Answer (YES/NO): NO